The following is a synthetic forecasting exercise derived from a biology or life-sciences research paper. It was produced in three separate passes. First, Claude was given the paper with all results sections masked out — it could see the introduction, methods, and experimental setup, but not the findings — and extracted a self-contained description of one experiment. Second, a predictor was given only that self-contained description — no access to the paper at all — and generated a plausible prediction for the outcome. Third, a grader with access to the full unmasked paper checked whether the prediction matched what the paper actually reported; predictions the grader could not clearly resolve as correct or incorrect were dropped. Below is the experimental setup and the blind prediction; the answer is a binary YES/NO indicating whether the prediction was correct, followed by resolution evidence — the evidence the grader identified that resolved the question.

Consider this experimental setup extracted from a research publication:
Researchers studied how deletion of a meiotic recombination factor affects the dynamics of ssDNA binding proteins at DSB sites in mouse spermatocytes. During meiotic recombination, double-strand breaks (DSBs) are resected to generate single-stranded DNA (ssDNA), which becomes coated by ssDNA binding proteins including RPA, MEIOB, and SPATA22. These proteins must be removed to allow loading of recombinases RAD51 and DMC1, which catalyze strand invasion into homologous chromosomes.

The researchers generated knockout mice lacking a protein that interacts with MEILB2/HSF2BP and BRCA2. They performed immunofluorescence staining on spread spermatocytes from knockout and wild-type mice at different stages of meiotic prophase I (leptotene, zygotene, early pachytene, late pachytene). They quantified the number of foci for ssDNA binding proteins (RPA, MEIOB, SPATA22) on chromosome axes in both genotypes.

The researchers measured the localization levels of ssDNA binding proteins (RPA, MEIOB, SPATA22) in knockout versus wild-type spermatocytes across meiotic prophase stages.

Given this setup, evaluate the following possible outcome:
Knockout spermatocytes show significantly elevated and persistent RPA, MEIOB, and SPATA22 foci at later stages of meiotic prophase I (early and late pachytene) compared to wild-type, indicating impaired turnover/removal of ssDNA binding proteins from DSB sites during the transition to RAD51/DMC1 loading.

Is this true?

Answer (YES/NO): NO